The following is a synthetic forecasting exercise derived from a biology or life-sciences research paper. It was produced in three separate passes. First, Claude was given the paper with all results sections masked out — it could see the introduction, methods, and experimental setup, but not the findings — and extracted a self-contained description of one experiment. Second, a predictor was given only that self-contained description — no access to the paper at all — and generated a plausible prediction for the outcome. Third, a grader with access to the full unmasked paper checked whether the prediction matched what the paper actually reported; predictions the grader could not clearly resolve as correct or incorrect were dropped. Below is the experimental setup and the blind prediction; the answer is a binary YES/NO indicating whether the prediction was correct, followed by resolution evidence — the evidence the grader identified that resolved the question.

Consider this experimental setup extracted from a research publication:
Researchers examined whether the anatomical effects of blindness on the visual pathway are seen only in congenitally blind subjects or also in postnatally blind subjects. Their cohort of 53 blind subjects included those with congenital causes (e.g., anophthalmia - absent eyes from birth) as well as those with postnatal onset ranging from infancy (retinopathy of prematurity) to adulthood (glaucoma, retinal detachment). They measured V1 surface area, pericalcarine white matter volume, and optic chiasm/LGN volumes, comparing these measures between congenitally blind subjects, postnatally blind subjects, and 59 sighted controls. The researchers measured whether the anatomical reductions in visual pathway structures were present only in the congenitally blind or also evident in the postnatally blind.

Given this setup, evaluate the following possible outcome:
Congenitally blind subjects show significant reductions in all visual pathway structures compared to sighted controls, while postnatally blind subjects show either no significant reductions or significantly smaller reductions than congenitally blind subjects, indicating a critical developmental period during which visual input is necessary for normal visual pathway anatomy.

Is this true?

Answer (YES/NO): YES